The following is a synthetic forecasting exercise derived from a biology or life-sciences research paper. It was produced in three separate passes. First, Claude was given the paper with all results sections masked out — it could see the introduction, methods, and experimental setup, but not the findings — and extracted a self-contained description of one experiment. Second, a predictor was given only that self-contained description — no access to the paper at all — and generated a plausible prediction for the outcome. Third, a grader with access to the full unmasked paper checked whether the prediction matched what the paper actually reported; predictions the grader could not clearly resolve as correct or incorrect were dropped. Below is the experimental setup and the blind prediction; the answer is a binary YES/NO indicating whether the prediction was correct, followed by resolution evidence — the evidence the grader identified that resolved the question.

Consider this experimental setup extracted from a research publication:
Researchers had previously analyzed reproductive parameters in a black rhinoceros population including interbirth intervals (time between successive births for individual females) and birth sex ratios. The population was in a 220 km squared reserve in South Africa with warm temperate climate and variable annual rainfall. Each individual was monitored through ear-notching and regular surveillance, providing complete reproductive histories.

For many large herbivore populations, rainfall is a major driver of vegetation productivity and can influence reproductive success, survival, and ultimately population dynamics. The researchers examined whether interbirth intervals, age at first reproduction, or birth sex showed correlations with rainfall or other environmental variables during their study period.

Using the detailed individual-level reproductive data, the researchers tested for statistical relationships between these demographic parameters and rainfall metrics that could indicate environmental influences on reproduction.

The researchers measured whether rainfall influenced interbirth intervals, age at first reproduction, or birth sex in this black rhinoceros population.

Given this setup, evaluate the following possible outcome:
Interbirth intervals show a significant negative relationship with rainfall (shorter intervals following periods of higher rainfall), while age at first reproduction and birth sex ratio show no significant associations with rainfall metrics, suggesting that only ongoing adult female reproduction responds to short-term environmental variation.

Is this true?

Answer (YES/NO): NO